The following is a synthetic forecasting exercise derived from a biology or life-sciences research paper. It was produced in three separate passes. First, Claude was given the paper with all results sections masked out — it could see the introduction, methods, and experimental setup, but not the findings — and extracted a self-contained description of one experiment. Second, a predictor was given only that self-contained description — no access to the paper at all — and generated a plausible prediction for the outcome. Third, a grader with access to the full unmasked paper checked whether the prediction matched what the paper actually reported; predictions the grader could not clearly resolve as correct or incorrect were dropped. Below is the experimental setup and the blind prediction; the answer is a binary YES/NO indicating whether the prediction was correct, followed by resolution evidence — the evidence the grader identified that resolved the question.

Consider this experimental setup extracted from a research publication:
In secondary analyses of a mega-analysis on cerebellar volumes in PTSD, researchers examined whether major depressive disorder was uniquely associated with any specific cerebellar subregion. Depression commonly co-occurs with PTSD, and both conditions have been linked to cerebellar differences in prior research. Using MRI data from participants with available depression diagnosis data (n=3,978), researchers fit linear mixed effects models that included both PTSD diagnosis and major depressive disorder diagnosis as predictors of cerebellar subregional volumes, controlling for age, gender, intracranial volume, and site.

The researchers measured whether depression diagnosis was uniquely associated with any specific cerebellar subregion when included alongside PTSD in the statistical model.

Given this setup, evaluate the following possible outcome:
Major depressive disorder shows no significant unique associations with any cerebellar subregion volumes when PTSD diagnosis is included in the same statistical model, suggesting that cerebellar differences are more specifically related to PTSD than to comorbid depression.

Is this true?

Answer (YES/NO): NO